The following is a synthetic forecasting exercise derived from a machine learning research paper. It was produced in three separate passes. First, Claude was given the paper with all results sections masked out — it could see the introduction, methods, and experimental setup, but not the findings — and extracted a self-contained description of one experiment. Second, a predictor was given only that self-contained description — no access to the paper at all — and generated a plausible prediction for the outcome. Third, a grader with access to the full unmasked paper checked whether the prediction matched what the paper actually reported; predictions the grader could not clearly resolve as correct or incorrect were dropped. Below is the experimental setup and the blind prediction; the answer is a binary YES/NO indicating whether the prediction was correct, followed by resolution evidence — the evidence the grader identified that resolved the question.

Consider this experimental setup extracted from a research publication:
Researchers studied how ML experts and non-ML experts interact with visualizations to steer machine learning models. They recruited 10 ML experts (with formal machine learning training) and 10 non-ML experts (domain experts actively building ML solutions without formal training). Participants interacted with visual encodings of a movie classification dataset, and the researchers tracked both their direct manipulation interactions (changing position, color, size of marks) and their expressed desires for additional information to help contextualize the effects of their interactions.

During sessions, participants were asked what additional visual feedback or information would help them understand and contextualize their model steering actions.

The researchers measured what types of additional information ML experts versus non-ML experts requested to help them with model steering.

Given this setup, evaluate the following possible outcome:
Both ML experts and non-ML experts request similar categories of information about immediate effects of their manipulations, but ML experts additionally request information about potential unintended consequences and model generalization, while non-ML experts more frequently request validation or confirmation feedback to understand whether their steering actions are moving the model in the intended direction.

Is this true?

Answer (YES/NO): NO